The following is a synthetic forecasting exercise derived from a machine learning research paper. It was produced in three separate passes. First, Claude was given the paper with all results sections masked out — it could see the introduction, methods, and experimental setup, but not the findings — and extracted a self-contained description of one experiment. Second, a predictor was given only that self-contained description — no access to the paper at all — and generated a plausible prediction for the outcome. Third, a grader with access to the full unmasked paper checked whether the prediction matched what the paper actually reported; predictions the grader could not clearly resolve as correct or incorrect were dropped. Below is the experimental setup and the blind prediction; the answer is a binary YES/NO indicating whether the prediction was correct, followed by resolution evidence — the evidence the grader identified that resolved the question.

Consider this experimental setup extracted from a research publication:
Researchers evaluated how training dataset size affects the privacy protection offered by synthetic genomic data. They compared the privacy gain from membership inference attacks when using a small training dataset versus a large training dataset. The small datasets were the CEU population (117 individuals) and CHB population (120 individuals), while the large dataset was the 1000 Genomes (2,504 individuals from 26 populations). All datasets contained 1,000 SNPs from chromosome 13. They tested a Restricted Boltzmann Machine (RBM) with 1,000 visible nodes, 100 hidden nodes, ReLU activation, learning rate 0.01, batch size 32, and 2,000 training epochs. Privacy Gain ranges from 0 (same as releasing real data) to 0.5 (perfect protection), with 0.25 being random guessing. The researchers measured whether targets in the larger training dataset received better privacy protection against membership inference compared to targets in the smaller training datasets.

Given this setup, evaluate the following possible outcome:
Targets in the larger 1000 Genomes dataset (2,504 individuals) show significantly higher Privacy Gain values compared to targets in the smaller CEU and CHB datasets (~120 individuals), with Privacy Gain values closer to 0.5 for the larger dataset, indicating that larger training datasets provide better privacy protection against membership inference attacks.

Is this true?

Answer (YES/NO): NO